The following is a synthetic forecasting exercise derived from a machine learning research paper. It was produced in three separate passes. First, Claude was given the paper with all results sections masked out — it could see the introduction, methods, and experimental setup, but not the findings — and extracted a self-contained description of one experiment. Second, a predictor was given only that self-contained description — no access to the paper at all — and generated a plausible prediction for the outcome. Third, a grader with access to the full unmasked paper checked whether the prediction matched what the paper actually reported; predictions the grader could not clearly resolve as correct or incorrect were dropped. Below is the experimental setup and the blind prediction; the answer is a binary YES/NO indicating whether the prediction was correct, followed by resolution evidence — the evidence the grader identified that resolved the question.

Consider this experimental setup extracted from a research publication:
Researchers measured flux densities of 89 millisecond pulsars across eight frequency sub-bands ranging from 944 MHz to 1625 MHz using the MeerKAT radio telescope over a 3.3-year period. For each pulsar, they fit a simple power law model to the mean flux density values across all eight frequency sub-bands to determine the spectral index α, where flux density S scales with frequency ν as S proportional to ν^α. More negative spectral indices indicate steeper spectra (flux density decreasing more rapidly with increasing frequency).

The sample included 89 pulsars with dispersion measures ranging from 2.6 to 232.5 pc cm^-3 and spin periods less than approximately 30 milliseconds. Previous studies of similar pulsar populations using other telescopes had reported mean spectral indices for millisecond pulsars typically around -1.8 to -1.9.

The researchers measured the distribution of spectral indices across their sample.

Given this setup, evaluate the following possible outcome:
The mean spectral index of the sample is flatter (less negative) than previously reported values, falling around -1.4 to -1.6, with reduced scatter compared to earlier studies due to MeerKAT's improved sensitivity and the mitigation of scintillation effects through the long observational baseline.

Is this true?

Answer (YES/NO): NO